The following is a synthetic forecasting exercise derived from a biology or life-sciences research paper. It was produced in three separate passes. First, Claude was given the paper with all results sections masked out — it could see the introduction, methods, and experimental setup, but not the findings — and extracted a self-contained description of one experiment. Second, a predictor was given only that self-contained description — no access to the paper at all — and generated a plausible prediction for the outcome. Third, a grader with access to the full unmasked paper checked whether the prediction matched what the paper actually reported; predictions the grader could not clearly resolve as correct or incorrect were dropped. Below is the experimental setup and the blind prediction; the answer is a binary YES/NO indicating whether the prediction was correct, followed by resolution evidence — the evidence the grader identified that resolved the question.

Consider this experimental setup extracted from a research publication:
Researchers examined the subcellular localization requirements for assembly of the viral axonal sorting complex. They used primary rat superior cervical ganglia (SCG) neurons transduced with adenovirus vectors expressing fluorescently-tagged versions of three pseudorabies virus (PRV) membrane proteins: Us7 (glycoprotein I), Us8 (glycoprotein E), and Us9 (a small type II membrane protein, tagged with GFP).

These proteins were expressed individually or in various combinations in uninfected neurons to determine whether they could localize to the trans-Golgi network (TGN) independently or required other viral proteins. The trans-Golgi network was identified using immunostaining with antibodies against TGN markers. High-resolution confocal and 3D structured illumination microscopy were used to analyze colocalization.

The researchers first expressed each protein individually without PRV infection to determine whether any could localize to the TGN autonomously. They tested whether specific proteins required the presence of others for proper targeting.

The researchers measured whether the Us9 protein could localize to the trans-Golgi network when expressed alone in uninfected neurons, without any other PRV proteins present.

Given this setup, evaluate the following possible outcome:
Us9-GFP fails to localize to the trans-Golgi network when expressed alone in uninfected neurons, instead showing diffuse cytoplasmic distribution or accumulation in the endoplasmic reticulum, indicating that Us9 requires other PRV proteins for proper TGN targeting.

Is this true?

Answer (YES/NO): NO